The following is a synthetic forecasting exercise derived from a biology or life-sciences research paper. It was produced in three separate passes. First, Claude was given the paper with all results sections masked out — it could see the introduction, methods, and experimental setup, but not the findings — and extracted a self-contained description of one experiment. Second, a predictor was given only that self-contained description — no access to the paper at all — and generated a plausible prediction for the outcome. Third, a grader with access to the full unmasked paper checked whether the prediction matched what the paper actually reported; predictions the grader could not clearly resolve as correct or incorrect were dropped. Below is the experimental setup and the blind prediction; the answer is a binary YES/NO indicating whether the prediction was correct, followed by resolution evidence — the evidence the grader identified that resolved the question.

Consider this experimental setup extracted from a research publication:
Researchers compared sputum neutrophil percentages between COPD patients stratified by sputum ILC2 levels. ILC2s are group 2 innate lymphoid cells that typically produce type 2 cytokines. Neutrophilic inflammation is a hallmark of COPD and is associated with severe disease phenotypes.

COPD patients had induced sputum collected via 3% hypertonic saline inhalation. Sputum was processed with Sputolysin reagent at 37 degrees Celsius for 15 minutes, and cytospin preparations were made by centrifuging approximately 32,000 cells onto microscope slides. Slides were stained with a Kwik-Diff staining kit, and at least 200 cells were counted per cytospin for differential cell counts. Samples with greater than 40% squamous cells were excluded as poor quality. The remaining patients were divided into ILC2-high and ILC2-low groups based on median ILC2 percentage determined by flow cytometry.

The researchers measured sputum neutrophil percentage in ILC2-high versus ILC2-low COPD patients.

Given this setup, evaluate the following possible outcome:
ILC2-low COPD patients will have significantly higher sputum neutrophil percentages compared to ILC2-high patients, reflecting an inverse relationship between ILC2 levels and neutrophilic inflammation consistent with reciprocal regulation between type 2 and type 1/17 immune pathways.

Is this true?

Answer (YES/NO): NO